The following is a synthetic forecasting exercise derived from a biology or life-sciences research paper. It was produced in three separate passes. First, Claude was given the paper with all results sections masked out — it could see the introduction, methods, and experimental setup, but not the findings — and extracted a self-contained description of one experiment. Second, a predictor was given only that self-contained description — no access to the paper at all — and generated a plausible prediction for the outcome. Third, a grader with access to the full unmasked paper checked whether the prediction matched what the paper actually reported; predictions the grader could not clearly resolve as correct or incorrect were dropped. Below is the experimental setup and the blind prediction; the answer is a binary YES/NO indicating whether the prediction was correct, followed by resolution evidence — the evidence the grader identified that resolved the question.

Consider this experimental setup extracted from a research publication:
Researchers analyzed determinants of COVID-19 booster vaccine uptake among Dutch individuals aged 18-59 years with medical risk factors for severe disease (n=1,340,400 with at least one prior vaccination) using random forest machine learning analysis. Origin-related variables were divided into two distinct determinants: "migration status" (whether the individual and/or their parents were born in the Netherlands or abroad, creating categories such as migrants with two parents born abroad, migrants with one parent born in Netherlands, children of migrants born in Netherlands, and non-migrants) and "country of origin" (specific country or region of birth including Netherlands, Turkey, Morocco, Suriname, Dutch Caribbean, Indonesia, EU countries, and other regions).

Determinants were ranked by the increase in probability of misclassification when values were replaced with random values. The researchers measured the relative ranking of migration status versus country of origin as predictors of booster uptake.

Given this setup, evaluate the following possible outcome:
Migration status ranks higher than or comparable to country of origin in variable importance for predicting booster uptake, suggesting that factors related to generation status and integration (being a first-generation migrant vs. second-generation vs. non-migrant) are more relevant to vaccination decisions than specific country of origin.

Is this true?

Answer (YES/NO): YES